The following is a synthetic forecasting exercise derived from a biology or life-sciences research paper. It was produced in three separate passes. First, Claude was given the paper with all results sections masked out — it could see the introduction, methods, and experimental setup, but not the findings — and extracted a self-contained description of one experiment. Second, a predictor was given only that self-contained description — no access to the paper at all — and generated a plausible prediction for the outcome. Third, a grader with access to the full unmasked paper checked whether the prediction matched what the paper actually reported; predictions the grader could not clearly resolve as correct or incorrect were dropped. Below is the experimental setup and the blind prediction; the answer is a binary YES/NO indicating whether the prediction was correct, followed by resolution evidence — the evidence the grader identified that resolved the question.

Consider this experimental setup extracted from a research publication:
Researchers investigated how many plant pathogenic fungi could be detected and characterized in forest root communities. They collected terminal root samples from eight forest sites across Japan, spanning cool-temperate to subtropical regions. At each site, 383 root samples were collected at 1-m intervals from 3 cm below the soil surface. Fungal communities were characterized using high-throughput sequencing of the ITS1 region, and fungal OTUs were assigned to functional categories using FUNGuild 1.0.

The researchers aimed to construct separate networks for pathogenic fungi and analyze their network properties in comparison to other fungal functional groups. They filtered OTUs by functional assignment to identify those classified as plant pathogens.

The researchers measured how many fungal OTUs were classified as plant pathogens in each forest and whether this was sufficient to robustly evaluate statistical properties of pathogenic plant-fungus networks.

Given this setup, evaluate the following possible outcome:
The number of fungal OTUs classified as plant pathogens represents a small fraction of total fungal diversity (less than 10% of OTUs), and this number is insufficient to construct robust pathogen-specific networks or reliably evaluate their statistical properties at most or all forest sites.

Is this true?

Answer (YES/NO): YES